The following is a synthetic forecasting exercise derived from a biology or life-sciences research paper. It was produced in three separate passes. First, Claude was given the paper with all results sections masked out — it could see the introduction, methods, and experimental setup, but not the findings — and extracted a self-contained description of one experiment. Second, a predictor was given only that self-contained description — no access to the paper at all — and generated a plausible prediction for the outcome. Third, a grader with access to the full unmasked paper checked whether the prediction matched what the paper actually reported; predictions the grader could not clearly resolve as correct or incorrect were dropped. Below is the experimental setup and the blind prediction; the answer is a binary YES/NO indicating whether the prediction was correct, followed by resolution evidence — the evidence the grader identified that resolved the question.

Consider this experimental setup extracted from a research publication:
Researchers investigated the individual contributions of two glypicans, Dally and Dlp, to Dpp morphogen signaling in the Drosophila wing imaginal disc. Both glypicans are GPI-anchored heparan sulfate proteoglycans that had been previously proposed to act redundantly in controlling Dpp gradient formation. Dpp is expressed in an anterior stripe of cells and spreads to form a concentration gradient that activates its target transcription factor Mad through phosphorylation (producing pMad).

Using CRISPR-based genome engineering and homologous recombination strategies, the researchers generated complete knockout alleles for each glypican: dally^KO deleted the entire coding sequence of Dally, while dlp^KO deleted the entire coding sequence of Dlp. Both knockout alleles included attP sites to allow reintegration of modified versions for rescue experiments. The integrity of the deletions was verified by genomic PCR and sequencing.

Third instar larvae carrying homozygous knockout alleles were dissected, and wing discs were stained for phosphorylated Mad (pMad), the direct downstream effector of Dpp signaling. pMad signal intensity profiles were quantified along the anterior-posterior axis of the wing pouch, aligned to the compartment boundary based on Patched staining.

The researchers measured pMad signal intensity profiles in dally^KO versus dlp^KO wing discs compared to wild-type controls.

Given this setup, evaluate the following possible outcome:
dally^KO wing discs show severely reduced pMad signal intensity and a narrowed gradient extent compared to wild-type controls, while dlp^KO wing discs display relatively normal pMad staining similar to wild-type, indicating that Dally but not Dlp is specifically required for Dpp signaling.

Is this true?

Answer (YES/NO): YES